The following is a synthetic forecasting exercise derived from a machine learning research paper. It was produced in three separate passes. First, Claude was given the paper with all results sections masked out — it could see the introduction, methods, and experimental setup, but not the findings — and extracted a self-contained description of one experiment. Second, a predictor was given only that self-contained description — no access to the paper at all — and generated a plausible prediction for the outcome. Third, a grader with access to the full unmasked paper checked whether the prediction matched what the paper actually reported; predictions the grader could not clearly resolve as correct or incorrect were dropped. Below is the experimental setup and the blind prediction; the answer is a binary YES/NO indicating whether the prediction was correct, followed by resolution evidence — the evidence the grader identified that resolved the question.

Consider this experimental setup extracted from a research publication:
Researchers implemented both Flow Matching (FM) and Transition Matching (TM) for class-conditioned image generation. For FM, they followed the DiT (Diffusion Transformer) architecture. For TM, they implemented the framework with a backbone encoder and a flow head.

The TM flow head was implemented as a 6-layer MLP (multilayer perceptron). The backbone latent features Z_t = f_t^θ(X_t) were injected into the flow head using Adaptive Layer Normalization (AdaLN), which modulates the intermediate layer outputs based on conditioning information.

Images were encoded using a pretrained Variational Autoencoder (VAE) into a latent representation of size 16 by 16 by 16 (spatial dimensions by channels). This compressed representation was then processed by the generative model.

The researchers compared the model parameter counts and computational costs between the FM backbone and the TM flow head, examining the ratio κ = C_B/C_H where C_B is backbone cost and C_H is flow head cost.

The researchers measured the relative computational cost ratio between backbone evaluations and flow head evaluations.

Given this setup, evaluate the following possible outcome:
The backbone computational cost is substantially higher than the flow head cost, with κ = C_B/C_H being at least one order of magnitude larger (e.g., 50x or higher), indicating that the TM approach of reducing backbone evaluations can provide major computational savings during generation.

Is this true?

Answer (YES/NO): NO